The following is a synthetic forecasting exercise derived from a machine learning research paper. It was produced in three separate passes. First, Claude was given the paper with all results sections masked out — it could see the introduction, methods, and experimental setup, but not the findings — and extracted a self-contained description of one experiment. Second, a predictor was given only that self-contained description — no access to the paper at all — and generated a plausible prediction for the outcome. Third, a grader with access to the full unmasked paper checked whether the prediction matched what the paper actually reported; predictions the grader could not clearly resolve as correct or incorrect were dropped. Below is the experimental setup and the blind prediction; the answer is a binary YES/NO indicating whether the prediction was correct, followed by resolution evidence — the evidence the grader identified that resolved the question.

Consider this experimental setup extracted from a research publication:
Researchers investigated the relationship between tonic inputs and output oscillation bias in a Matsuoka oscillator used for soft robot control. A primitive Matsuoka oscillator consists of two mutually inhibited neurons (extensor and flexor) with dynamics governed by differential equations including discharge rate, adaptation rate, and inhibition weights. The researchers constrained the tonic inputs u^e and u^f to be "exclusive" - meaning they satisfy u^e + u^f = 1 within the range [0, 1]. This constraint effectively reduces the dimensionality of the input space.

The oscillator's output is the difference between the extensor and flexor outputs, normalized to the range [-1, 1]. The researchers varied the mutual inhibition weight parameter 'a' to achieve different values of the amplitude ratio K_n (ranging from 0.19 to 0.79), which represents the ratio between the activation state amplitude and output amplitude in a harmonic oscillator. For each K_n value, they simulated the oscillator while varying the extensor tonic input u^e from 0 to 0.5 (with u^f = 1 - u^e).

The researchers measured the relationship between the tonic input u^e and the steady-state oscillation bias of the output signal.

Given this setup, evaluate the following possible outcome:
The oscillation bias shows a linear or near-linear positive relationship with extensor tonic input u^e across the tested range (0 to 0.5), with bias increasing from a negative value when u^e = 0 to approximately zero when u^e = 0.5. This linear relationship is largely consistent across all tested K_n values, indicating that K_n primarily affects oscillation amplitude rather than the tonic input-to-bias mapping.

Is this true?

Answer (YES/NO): NO